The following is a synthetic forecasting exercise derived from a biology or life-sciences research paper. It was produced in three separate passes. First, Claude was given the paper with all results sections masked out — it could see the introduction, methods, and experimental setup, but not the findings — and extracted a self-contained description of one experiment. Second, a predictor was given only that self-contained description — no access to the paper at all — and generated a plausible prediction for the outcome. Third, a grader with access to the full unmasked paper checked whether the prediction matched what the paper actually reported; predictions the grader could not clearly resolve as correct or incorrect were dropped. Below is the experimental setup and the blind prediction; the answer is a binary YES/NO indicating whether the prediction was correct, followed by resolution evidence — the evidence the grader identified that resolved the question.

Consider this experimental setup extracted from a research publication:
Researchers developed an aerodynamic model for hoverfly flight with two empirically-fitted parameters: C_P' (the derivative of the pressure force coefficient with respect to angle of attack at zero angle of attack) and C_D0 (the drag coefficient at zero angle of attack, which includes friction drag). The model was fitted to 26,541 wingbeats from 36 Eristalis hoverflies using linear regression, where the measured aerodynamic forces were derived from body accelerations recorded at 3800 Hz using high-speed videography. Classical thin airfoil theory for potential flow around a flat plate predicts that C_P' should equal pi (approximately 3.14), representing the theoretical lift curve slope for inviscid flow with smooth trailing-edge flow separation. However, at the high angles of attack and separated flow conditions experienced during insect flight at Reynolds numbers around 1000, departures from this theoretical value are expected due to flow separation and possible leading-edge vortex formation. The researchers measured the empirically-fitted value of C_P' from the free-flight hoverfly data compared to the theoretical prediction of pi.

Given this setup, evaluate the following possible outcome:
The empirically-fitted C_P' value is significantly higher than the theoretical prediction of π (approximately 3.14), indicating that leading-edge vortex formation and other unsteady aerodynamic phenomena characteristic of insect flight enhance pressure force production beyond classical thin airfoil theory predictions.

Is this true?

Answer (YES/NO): NO